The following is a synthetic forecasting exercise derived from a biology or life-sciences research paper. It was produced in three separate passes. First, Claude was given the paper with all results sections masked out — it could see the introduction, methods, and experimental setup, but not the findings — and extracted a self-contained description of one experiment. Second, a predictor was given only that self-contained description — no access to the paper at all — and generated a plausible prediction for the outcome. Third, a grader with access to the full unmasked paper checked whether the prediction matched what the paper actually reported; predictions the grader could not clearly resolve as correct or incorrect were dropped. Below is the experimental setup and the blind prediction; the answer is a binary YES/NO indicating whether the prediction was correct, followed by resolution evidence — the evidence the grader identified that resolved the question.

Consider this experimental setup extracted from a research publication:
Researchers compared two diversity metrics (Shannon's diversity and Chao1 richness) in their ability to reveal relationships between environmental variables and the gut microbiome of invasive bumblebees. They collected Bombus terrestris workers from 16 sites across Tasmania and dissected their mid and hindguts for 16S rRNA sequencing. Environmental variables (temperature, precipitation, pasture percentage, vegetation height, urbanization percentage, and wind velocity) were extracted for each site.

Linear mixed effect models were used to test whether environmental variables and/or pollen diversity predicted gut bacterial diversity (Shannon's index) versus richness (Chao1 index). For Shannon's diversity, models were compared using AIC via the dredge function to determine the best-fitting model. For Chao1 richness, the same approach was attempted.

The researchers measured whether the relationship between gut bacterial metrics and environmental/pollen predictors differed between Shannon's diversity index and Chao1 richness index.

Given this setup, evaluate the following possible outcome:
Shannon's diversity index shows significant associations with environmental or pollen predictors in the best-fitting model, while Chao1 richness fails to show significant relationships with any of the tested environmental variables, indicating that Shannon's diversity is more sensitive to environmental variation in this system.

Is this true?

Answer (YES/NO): YES